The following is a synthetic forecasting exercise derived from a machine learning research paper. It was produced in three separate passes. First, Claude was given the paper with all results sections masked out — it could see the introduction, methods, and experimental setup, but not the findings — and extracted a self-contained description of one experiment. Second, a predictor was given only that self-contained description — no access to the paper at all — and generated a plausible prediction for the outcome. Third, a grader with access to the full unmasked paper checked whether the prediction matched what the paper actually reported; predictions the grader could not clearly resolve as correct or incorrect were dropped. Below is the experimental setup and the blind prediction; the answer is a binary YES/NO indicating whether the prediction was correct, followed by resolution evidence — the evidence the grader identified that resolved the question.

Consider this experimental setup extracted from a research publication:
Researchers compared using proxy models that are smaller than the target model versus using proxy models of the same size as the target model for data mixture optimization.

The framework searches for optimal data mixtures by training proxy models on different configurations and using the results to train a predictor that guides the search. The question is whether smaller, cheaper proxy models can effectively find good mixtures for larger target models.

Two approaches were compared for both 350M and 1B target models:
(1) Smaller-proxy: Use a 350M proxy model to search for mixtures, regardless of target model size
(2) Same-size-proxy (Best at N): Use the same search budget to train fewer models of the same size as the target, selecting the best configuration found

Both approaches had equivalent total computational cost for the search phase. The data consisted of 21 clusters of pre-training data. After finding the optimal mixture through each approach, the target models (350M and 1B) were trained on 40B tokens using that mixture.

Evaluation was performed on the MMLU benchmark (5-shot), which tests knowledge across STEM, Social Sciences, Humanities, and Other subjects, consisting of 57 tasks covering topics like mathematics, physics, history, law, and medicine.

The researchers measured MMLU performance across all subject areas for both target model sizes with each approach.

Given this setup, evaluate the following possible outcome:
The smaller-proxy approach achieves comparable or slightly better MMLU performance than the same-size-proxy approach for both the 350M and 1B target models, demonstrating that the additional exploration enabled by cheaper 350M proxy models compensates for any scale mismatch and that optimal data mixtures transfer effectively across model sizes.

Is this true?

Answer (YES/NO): YES